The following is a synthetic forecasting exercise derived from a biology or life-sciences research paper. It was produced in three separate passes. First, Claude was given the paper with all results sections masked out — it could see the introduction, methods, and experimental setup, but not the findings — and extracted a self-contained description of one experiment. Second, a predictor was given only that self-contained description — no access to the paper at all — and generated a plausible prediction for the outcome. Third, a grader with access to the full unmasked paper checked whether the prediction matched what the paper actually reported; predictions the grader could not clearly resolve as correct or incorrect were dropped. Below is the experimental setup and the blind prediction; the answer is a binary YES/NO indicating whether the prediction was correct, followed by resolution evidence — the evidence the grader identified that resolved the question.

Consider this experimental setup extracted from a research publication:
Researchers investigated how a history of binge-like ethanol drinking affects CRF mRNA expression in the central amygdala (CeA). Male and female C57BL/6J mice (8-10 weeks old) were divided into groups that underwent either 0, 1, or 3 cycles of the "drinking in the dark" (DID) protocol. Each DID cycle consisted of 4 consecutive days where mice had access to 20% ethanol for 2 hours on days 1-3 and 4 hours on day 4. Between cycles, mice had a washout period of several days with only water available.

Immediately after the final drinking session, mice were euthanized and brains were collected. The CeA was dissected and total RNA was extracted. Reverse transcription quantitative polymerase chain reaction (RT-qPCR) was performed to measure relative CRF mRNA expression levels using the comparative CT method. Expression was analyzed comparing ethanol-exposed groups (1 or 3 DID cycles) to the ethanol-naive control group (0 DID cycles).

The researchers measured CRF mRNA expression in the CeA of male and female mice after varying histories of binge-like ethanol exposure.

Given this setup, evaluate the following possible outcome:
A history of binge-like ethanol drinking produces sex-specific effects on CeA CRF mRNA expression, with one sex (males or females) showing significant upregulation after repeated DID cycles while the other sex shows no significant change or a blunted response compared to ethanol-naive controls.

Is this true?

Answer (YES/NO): NO